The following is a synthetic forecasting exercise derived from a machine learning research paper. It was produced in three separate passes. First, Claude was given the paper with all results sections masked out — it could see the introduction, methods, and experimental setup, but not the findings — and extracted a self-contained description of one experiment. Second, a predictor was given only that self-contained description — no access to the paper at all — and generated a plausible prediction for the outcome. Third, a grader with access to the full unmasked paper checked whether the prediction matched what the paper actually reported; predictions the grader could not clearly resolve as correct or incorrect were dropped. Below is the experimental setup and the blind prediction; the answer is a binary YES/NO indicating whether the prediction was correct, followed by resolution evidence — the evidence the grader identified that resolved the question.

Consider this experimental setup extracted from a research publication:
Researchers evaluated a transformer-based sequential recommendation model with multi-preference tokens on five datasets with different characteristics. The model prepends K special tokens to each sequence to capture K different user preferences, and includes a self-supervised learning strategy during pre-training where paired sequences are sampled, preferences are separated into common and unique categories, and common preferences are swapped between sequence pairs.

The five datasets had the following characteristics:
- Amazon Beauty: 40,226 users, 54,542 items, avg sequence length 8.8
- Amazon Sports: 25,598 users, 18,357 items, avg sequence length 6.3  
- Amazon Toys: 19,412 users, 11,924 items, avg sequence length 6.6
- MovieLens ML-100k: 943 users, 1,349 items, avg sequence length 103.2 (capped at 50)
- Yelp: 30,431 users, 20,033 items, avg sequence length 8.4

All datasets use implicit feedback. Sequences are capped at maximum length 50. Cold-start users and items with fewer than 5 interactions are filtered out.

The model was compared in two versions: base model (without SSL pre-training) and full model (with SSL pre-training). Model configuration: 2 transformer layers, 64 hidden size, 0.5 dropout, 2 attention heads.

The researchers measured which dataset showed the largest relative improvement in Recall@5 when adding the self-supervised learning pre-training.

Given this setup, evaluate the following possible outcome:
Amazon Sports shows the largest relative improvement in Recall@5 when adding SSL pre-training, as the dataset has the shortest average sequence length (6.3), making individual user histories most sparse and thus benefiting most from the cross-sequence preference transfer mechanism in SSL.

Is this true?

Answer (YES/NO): YES